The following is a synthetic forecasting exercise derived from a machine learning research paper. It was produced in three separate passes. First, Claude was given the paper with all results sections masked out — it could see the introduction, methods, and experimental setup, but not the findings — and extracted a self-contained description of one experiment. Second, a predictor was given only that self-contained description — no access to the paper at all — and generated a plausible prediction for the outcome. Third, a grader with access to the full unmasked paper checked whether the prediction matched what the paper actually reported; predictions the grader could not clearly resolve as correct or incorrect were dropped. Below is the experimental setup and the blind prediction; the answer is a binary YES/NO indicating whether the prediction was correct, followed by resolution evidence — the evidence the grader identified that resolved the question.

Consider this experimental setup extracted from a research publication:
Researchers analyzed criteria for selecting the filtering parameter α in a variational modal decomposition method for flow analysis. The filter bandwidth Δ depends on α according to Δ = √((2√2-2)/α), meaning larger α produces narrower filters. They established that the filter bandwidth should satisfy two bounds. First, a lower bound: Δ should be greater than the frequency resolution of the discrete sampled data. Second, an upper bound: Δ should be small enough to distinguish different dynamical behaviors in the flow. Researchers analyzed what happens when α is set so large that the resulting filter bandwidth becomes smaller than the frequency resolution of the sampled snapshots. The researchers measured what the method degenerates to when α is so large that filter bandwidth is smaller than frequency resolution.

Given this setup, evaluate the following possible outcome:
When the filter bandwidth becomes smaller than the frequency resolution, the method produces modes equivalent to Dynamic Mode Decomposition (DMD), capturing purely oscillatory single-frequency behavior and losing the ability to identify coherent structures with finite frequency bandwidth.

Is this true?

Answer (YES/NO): NO